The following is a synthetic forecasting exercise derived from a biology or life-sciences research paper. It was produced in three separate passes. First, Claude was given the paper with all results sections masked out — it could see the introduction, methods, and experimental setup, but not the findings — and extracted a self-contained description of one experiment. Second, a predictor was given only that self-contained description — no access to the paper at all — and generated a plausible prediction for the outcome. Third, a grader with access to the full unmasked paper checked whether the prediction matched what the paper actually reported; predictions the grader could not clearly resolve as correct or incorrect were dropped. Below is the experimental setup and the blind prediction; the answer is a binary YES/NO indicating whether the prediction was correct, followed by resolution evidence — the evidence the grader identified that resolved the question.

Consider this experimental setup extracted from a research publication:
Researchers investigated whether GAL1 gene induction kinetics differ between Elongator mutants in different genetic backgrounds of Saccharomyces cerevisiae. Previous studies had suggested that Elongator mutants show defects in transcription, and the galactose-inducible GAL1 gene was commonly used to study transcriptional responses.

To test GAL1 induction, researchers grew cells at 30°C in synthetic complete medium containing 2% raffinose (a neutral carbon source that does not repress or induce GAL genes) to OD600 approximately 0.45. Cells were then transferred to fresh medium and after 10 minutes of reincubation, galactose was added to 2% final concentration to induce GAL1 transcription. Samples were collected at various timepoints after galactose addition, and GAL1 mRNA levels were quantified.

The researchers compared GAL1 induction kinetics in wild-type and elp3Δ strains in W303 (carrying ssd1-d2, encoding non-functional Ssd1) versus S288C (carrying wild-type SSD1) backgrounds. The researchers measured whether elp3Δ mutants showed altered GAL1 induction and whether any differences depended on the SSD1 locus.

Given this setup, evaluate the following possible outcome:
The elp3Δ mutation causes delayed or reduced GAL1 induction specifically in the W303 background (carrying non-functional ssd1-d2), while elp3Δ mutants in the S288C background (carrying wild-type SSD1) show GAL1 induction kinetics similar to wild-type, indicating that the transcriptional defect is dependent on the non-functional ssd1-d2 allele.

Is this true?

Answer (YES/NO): NO